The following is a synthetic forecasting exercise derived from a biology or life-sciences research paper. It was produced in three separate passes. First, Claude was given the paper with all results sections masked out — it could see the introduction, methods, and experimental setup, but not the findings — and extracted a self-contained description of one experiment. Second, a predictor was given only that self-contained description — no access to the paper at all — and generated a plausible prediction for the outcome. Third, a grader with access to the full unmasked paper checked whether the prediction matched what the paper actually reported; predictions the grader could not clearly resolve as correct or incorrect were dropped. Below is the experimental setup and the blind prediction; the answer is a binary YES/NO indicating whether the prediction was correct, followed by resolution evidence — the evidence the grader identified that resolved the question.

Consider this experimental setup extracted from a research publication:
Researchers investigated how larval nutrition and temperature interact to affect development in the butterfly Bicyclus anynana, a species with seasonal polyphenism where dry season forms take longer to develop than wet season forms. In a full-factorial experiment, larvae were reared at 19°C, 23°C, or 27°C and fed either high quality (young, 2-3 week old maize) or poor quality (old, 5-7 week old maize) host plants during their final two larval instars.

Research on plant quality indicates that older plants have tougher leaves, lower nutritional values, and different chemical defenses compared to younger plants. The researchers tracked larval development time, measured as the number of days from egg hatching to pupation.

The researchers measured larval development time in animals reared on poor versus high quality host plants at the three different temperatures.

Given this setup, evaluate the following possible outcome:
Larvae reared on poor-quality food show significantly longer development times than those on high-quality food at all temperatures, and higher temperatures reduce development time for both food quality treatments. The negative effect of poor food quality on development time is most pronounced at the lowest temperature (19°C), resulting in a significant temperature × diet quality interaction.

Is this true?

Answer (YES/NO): NO